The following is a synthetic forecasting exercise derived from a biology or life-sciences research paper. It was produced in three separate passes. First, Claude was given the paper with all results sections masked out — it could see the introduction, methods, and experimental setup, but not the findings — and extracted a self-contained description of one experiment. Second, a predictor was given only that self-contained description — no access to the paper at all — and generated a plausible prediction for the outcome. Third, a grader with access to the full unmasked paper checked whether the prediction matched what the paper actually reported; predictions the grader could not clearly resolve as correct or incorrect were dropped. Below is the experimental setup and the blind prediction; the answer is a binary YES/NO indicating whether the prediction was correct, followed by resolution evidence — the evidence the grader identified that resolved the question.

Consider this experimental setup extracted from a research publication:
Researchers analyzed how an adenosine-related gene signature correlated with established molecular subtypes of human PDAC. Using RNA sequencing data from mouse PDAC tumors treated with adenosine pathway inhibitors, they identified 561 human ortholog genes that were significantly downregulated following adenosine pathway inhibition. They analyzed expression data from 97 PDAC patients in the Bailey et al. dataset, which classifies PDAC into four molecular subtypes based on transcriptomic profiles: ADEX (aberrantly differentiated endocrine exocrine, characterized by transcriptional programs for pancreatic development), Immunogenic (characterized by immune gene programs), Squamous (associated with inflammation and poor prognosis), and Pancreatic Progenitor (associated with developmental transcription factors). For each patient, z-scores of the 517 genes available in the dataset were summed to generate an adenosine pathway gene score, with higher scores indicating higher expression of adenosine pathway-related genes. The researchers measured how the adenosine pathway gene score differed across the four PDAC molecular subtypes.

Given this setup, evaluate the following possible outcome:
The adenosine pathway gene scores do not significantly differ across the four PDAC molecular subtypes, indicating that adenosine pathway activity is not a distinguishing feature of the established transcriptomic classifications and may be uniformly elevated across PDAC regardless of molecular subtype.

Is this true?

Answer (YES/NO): NO